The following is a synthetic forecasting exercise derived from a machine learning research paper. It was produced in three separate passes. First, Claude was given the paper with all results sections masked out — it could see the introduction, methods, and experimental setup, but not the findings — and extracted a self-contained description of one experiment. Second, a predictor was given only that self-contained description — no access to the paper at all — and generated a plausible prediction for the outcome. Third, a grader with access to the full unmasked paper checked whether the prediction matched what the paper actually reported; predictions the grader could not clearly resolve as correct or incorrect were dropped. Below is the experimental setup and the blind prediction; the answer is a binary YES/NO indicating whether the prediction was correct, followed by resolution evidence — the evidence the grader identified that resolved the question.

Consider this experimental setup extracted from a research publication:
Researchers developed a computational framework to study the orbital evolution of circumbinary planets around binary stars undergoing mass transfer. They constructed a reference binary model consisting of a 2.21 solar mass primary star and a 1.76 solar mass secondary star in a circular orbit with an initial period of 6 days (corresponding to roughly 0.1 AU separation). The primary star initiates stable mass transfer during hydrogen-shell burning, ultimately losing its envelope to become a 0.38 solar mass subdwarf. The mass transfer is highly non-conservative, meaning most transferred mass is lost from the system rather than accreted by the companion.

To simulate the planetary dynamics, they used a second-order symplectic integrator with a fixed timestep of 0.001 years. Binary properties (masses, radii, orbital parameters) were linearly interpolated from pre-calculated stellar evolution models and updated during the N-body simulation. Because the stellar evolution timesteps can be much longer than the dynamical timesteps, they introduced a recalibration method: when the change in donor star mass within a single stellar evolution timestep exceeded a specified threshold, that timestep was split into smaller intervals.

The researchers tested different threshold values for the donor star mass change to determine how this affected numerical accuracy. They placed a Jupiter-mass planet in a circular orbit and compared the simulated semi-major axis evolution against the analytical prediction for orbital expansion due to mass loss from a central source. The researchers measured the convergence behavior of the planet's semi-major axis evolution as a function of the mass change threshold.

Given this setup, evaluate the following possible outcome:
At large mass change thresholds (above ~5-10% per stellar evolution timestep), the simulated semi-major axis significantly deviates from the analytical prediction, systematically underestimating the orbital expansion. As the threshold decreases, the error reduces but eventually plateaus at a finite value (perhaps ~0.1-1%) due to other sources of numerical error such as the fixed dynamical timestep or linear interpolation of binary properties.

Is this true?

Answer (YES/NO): NO